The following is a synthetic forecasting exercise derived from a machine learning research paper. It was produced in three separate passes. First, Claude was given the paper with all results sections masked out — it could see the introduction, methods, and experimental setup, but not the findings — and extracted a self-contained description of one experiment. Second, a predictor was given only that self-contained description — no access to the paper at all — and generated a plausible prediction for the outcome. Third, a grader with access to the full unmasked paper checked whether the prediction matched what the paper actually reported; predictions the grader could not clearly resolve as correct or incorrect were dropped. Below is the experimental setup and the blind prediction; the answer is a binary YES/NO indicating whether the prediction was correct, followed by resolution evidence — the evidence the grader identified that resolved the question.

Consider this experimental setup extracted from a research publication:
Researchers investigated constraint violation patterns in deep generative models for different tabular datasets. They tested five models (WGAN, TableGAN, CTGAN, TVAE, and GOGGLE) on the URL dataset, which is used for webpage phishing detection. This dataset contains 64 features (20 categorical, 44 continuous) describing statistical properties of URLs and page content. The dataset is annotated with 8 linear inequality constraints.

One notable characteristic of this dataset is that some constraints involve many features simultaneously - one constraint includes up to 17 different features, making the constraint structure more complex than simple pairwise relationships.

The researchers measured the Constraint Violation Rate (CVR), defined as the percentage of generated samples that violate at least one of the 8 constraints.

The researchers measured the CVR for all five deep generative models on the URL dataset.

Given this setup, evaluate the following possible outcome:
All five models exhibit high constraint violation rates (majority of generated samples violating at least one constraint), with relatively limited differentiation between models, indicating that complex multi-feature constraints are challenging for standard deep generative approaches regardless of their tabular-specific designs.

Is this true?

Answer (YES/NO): NO